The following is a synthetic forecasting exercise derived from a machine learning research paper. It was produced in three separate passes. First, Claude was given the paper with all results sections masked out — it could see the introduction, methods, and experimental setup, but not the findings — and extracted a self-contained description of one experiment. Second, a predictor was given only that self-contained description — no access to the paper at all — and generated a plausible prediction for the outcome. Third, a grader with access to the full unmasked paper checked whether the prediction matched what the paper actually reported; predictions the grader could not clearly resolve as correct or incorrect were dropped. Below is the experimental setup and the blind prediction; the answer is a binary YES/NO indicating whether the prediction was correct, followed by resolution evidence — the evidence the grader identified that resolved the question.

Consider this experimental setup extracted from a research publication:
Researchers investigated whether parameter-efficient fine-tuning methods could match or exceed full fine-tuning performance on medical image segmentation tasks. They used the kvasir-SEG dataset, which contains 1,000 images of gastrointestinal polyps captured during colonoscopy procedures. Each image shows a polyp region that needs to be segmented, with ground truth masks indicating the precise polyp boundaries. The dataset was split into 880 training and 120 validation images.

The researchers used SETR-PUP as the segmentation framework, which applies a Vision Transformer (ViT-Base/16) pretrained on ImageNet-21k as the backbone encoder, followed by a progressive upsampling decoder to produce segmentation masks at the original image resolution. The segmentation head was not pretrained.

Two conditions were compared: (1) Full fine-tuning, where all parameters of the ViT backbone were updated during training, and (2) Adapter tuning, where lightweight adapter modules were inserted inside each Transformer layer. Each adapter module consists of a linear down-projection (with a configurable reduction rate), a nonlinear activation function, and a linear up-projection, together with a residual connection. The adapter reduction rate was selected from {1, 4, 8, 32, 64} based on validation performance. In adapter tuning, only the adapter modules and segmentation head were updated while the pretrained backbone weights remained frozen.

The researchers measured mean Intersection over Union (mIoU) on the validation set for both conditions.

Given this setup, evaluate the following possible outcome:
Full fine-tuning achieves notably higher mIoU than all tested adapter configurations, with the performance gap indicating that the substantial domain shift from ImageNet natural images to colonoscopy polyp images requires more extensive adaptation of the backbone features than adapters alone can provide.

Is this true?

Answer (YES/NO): NO